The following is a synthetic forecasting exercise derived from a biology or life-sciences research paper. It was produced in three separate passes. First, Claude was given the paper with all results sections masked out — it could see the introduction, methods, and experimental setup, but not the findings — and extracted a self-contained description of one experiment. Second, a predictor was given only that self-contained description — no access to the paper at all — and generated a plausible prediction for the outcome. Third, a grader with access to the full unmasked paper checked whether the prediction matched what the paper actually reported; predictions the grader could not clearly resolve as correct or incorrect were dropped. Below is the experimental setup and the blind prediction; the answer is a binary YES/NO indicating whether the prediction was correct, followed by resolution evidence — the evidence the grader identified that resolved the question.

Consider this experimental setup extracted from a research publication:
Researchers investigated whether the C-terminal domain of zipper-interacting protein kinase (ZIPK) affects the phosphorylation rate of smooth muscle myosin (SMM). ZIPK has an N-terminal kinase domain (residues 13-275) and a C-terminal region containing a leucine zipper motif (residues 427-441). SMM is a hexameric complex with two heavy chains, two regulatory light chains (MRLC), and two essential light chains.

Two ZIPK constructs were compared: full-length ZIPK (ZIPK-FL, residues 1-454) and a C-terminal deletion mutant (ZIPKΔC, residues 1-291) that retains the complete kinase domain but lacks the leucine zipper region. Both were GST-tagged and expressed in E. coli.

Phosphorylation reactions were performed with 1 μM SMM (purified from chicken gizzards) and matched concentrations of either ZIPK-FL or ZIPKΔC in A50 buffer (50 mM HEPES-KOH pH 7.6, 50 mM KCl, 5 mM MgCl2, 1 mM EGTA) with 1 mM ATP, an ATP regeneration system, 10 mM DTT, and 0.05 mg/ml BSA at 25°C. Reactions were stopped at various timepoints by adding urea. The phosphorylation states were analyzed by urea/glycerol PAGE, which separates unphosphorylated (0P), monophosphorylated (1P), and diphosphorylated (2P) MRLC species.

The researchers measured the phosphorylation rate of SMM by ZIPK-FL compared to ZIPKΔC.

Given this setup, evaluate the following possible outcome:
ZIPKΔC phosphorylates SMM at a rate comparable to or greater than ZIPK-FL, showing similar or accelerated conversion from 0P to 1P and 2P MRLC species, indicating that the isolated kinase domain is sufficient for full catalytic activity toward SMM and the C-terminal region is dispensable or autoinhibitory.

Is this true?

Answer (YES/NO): YES